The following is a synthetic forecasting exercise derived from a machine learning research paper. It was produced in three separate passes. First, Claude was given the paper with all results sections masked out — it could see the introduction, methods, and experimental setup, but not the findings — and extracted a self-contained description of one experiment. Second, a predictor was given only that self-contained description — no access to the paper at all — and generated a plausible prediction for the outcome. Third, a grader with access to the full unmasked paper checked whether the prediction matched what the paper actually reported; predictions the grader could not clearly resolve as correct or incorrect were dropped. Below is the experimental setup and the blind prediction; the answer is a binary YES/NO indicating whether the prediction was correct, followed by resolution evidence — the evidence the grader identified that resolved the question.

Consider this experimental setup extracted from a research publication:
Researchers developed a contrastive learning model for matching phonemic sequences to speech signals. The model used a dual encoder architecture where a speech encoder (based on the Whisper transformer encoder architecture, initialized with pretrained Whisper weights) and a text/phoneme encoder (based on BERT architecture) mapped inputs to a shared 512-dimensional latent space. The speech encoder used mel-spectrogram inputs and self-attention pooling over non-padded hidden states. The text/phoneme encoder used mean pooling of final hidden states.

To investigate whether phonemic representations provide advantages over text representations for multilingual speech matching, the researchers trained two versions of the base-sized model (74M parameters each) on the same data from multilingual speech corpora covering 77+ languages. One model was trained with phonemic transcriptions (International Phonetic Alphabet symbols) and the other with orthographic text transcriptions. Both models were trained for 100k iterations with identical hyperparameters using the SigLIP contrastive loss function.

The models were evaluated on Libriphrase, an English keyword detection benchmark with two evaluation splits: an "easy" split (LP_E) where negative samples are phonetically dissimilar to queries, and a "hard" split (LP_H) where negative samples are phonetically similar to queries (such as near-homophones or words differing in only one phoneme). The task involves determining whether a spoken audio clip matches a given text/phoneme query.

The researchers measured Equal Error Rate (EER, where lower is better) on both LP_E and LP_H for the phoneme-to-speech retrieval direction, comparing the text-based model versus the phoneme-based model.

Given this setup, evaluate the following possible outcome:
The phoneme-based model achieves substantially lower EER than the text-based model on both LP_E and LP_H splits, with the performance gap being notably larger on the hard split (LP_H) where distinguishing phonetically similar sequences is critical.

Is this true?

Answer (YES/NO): YES